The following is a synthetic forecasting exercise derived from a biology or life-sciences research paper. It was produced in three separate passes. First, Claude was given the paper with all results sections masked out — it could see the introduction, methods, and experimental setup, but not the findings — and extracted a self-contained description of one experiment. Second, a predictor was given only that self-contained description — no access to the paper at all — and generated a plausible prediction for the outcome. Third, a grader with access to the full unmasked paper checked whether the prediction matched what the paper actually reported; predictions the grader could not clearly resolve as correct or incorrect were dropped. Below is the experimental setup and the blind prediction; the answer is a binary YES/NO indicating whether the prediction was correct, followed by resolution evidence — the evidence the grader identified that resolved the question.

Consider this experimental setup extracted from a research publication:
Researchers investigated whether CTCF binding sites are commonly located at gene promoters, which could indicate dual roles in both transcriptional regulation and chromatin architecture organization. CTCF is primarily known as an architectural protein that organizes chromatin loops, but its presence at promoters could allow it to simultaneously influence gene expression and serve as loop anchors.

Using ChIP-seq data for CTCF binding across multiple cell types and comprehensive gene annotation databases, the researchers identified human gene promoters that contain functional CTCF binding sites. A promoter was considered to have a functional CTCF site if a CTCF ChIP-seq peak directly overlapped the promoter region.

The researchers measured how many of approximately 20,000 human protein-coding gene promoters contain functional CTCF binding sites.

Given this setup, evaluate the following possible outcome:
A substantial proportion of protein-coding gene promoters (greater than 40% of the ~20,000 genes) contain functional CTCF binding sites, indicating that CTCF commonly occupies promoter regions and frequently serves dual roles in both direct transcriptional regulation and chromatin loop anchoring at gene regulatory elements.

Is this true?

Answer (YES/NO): NO